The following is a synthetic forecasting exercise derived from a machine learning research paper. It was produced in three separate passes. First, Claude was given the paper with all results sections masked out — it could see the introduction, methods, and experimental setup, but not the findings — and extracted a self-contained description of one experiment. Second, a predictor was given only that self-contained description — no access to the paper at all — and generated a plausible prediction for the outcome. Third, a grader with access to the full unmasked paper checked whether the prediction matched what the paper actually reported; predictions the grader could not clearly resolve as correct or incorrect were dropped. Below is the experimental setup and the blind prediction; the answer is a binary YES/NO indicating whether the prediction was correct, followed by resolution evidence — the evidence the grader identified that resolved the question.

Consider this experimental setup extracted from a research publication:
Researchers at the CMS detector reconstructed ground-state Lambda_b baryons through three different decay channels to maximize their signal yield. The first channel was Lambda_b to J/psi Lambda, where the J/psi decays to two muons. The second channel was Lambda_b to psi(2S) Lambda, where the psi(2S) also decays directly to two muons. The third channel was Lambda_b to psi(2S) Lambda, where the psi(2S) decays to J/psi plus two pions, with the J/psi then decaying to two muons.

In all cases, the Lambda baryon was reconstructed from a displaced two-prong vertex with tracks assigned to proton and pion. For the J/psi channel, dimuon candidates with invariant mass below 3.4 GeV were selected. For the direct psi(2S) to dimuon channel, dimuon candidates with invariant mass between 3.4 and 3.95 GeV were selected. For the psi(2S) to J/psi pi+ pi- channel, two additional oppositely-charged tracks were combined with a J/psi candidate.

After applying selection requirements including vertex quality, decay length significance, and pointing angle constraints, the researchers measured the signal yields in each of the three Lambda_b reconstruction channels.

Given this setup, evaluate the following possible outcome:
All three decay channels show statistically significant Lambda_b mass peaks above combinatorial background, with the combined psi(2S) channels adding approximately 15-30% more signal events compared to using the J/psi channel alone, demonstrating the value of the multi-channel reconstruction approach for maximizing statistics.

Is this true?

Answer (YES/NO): YES